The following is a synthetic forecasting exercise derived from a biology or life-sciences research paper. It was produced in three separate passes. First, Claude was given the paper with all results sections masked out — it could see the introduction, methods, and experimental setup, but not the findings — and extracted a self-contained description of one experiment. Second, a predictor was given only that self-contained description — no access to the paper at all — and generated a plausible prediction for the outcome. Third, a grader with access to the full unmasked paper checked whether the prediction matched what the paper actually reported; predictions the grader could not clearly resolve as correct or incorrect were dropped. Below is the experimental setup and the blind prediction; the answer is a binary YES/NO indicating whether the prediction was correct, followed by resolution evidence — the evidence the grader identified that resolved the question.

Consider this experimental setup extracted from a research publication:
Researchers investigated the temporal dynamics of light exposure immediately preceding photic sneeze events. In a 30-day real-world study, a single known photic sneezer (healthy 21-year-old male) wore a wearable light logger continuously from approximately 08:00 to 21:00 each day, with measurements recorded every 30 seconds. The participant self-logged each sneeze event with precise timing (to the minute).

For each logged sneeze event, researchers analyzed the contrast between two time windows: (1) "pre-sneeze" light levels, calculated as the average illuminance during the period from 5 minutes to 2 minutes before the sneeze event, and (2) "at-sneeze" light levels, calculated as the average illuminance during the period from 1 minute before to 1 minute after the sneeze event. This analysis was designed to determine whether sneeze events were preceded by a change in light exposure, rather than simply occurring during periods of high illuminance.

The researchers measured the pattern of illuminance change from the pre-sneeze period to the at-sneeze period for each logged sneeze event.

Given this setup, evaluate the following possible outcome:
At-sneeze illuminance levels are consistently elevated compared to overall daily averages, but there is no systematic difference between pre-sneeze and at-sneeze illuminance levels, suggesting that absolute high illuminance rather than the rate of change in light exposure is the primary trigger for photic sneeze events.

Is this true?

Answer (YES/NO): NO